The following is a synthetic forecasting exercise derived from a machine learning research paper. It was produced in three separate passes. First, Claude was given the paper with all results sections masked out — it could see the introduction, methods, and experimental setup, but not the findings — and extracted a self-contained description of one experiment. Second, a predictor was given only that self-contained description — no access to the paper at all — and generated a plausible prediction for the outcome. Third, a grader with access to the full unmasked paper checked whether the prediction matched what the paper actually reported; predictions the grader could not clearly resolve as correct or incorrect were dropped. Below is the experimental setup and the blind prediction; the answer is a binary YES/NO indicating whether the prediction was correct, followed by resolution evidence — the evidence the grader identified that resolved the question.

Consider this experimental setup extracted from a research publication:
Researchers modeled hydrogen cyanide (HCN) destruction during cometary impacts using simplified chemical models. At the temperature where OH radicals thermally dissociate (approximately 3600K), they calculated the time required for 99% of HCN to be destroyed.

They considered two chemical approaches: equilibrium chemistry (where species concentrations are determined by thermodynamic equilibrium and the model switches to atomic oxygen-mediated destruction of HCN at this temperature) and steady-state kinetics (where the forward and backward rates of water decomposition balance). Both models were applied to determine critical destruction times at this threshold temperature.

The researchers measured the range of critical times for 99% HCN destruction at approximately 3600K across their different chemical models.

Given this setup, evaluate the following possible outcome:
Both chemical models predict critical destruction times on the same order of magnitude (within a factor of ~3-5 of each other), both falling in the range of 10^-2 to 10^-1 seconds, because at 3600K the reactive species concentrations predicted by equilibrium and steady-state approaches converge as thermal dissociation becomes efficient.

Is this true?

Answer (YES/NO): NO